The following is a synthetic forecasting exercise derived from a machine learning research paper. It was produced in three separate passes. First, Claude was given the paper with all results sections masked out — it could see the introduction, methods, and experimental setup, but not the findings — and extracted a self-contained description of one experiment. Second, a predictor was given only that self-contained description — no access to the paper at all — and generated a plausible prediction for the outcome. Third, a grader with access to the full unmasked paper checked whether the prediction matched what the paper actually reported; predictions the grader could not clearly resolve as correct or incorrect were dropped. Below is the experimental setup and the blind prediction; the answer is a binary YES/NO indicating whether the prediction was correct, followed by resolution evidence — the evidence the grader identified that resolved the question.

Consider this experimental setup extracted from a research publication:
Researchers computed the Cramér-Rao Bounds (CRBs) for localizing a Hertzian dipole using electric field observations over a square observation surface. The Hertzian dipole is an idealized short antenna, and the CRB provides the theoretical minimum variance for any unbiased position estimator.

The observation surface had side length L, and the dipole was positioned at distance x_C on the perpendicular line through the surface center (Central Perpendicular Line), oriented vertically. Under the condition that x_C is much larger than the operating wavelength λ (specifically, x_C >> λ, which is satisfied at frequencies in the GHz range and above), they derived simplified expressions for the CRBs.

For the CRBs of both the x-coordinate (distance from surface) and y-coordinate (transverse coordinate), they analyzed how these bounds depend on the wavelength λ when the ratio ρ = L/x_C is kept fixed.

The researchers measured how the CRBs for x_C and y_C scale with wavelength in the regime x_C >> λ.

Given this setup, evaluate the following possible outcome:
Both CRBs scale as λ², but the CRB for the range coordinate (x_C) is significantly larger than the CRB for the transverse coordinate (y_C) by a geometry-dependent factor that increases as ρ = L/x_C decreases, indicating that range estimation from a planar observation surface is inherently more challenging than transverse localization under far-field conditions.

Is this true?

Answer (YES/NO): NO